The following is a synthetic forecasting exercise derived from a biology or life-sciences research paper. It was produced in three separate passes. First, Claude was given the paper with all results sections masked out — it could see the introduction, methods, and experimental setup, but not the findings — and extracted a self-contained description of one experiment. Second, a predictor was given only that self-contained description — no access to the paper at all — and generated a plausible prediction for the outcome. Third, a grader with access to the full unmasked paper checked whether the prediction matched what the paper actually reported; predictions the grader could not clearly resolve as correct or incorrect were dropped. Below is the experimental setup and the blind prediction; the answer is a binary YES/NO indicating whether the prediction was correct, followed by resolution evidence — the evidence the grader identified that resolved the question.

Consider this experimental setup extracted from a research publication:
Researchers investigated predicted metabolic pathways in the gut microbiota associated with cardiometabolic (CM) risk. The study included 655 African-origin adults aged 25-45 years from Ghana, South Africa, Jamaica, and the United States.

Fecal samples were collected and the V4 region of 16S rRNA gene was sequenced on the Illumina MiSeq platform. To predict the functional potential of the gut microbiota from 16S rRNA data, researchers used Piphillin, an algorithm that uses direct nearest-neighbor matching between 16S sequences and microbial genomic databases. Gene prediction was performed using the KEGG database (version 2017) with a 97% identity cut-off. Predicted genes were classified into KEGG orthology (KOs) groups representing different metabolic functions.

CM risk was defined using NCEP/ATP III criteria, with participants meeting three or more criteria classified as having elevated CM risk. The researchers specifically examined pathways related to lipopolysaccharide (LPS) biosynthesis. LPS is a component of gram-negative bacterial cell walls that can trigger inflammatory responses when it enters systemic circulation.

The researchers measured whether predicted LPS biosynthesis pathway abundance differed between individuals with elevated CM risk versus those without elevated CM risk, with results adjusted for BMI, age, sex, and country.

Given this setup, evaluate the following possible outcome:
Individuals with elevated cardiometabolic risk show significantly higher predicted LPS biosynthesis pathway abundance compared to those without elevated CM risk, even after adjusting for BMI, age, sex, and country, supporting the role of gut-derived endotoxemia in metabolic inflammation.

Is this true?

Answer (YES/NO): NO